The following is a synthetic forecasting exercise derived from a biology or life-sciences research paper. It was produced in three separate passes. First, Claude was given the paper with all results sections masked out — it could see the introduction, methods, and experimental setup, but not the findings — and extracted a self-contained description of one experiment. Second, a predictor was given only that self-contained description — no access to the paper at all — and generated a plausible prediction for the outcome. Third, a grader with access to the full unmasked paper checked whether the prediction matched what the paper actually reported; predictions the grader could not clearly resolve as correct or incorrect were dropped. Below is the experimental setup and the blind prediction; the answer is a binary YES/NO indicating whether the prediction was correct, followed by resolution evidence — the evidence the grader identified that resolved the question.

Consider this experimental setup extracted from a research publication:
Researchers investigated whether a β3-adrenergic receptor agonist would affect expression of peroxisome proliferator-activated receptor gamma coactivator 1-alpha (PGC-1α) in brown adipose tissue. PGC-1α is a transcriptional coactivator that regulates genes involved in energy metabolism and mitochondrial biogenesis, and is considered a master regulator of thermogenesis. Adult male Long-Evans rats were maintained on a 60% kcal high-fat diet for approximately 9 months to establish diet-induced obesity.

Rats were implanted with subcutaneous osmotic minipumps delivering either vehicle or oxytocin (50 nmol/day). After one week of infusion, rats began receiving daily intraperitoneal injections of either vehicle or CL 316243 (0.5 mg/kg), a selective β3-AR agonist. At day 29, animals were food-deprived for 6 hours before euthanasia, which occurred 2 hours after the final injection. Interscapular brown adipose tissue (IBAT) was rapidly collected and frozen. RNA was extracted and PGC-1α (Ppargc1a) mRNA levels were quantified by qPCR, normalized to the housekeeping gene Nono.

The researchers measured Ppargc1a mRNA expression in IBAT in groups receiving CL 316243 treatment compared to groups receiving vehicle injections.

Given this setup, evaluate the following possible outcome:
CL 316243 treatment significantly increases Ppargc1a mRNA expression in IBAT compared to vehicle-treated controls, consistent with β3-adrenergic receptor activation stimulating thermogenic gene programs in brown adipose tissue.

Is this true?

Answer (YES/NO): YES